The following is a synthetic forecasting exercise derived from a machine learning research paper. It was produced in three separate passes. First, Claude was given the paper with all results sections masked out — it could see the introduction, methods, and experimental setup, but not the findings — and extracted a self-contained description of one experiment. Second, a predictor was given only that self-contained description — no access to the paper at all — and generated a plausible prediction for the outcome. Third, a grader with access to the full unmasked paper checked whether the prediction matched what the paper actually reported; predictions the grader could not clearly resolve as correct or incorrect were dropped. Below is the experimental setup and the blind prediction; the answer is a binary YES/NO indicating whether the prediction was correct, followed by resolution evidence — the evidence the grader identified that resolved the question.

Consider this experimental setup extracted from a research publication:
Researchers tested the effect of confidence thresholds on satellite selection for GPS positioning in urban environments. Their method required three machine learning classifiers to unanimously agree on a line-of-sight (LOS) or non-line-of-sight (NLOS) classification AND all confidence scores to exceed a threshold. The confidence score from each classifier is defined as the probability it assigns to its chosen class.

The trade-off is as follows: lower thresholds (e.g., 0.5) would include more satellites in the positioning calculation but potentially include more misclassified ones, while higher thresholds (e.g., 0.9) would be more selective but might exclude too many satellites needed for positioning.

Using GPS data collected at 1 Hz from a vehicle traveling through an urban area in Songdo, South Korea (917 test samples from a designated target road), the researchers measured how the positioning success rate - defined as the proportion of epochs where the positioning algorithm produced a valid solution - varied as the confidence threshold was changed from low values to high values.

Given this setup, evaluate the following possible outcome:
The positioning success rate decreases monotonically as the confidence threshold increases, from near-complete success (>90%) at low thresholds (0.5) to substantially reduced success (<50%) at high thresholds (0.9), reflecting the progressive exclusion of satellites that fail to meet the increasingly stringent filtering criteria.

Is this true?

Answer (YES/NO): NO